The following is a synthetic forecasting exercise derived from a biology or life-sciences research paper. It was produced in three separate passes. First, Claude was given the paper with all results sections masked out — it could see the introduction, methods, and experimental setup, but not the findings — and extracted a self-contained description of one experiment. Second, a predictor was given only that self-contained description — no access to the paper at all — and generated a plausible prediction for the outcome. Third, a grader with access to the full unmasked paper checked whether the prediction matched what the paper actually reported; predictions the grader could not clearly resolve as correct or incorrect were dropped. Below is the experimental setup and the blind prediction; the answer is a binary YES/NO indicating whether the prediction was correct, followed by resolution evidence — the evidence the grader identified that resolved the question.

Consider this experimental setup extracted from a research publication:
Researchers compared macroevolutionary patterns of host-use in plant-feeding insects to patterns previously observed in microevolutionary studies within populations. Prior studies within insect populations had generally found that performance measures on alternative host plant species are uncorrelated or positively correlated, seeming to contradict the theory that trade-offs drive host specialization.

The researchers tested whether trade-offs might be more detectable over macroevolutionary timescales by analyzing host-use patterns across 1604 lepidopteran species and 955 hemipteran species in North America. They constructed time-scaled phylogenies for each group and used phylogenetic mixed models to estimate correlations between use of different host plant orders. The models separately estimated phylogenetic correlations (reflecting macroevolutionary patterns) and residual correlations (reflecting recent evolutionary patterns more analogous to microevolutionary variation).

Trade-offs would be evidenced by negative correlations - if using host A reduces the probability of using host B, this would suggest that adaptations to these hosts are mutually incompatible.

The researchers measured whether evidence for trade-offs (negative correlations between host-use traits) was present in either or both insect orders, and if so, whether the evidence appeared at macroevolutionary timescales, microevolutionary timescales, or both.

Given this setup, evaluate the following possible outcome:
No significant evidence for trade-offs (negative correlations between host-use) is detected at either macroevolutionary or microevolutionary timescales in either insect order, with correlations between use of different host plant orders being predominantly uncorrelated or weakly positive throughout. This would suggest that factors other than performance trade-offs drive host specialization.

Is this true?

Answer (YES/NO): NO